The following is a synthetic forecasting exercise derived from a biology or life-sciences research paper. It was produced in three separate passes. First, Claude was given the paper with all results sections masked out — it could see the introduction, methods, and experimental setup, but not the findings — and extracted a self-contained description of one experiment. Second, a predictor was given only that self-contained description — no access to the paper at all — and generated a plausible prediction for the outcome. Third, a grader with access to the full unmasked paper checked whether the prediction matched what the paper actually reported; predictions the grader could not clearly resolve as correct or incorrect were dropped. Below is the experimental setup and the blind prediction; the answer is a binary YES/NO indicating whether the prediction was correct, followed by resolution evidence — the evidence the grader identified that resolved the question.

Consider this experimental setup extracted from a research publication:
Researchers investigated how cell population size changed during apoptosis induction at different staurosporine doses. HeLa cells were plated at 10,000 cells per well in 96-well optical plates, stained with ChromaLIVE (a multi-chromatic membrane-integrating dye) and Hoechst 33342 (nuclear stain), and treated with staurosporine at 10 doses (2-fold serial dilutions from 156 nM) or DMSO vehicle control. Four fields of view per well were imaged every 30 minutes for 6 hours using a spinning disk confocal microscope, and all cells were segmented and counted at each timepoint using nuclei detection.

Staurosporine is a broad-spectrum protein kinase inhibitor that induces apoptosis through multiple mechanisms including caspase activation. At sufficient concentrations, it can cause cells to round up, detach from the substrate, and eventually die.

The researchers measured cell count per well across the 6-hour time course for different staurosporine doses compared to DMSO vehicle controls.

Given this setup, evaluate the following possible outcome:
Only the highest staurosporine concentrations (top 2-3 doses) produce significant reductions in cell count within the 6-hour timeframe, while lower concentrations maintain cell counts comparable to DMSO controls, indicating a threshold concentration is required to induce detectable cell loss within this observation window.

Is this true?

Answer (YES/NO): NO